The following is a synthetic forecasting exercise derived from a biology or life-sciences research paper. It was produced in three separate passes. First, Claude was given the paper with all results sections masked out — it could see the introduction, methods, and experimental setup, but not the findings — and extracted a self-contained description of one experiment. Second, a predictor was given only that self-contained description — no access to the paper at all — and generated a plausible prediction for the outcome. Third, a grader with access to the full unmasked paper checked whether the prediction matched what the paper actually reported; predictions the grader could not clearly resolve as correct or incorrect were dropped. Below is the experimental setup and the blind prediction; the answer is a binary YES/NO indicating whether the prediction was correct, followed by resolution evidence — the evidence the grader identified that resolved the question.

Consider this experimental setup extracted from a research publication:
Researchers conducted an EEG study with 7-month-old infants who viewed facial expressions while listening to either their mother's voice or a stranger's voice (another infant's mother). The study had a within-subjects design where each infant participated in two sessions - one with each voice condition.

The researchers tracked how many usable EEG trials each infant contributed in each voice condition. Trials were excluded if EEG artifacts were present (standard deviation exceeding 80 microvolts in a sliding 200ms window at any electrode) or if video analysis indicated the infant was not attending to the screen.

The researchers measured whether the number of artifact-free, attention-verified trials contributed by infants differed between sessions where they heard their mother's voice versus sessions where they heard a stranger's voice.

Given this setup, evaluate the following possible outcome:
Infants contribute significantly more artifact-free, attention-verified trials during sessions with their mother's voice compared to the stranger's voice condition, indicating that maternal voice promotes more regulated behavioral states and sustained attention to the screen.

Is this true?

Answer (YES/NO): NO